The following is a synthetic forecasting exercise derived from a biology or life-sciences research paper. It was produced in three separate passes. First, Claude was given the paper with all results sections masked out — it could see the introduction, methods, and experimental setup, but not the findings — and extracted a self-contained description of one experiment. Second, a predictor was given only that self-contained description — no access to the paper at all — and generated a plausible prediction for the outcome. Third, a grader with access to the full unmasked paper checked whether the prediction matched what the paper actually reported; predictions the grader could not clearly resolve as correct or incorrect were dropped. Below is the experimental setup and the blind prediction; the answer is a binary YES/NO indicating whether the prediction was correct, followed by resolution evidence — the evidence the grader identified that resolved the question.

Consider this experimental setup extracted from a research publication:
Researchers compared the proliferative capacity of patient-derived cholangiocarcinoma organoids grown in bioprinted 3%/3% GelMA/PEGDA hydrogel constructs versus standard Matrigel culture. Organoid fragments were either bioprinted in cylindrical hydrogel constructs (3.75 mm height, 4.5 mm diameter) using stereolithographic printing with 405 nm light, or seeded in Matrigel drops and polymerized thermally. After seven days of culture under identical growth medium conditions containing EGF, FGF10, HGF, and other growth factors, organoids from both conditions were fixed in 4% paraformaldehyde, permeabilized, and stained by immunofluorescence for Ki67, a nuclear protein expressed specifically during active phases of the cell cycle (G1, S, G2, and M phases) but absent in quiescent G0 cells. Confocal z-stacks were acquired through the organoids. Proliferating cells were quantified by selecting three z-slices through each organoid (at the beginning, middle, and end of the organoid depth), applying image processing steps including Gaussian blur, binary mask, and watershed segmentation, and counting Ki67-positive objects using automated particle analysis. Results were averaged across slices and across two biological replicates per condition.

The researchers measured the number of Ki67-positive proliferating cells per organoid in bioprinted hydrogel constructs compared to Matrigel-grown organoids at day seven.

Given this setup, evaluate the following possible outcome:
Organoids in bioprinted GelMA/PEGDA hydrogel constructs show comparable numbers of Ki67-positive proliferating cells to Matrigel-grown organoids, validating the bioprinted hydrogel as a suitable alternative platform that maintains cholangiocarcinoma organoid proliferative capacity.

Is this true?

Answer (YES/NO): YES